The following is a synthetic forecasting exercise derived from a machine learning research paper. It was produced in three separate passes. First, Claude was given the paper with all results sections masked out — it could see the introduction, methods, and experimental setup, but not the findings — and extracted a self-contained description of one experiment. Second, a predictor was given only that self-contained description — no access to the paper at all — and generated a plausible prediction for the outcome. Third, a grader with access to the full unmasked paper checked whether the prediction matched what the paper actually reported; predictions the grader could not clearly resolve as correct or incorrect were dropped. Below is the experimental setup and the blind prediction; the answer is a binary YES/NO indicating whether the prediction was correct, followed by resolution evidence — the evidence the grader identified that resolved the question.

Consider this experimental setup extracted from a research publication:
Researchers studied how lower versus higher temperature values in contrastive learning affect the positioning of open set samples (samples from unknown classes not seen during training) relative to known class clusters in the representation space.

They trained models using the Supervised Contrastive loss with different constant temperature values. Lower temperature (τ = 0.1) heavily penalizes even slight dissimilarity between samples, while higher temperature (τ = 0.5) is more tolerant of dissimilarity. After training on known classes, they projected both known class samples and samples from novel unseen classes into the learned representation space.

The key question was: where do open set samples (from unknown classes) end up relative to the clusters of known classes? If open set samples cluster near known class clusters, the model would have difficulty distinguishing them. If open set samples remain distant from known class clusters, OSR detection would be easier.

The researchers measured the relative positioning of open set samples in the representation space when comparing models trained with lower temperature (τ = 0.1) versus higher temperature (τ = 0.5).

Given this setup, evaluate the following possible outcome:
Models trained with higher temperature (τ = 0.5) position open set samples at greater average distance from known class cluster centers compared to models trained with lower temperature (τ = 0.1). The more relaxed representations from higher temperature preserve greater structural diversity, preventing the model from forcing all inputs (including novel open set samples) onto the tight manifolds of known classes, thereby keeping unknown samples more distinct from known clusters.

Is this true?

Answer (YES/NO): NO